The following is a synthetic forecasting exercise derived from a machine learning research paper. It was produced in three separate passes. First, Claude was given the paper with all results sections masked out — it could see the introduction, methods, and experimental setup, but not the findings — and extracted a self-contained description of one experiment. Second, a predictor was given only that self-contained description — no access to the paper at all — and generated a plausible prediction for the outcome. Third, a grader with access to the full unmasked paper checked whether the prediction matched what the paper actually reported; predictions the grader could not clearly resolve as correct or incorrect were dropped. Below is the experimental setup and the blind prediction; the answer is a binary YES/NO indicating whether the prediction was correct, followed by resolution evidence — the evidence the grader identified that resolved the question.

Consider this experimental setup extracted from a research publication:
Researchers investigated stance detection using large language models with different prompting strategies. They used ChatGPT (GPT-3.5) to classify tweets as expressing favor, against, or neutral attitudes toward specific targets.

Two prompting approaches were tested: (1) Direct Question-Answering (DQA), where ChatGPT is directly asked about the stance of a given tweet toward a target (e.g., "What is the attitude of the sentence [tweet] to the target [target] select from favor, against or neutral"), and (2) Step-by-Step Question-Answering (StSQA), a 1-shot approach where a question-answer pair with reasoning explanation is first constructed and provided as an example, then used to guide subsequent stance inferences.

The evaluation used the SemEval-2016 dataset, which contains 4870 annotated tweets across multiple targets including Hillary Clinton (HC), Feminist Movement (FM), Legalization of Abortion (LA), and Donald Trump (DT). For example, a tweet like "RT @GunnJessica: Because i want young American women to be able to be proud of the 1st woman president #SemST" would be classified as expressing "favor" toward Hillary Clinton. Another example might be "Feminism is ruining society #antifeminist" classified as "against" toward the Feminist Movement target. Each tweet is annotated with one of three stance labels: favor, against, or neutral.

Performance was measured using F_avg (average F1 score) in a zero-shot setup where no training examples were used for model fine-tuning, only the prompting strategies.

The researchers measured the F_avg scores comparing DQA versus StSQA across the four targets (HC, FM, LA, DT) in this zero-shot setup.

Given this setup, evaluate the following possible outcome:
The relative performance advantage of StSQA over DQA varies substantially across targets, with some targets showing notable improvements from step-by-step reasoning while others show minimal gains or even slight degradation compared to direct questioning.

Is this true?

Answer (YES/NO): YES